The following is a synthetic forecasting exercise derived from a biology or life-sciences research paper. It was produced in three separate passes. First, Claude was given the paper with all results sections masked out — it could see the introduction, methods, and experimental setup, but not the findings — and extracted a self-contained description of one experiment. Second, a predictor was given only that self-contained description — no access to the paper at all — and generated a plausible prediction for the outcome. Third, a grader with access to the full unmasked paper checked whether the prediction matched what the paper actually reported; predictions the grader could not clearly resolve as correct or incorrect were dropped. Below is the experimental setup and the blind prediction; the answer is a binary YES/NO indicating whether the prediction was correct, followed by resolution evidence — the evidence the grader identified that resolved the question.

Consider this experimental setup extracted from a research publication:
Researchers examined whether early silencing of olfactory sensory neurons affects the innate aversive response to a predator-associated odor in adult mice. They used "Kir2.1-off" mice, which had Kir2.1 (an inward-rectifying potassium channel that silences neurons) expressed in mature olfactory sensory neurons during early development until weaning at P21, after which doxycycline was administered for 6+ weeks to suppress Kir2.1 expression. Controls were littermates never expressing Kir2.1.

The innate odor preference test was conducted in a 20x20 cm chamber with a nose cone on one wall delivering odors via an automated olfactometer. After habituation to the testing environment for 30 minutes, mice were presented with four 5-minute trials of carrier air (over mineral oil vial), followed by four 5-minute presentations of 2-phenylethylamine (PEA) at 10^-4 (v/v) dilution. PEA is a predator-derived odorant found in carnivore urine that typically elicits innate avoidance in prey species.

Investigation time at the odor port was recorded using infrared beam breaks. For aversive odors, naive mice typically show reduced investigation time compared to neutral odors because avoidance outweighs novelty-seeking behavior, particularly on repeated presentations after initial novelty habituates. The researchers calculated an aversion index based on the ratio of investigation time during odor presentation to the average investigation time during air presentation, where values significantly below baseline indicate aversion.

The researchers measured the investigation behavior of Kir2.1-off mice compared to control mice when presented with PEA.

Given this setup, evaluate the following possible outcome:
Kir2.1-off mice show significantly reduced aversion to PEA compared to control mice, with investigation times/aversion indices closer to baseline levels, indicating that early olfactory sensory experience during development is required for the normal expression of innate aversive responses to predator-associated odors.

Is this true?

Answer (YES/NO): YES